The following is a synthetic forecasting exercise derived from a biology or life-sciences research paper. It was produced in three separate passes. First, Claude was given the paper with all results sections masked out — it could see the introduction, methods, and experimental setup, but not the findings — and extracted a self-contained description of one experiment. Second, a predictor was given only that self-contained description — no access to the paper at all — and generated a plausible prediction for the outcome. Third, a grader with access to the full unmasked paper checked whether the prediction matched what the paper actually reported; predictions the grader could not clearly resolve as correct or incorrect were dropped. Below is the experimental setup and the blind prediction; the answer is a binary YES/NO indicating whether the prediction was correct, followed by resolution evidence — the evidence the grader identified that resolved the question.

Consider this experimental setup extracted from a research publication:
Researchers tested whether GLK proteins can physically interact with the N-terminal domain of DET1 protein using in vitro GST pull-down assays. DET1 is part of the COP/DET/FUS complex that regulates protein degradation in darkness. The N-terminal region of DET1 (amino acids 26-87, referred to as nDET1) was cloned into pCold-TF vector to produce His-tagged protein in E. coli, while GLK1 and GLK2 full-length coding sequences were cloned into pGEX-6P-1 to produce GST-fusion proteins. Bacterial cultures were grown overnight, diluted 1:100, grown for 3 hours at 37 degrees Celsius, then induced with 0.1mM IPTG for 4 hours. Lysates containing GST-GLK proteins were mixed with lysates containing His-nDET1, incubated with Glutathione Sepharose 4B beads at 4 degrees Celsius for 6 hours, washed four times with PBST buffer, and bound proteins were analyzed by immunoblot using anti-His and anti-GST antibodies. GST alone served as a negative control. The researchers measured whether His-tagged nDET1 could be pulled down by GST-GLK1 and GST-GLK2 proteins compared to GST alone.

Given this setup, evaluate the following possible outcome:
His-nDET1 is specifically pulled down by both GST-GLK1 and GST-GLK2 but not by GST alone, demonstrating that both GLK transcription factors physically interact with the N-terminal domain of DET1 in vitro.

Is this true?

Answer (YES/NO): YES